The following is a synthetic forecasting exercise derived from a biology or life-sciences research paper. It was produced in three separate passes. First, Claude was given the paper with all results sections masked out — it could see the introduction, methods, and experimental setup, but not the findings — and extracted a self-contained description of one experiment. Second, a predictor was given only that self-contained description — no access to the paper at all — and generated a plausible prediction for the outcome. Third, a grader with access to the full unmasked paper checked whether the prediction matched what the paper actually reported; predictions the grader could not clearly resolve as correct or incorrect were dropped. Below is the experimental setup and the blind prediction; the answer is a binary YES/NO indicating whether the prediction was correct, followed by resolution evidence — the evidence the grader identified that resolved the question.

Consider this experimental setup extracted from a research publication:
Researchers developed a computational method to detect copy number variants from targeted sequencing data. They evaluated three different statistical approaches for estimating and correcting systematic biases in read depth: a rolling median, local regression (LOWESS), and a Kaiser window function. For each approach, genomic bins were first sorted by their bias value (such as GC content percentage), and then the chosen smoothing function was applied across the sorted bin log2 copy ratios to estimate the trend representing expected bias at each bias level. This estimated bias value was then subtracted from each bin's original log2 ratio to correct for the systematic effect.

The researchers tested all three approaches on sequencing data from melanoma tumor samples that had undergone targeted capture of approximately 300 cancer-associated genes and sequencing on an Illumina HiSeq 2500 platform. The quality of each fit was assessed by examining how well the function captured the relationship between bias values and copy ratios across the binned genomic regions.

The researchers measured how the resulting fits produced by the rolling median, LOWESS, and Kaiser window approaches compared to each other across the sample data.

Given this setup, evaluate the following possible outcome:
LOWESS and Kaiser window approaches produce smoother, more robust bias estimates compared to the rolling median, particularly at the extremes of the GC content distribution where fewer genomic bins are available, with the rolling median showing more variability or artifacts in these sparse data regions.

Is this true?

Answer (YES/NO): NO